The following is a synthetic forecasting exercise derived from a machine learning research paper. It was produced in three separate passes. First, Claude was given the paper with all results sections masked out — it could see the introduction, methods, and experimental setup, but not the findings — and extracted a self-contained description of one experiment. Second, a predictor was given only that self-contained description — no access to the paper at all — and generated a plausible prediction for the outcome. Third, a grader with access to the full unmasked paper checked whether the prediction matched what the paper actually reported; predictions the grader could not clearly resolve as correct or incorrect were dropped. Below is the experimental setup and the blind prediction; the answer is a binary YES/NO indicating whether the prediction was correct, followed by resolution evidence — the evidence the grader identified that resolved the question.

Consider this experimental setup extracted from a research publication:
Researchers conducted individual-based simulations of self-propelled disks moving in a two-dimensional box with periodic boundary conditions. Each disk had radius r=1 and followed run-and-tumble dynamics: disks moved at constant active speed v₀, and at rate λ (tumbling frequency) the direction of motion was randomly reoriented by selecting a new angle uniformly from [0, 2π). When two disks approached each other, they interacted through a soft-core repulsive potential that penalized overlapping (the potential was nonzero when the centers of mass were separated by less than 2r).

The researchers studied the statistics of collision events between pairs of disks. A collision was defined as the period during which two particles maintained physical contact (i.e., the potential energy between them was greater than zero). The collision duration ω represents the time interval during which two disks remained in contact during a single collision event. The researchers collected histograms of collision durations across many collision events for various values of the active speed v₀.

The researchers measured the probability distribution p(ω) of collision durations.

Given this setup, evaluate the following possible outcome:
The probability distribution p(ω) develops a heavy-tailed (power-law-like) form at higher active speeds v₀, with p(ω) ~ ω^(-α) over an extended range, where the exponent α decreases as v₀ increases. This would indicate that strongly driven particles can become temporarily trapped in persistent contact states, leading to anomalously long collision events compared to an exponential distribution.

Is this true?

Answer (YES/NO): NO